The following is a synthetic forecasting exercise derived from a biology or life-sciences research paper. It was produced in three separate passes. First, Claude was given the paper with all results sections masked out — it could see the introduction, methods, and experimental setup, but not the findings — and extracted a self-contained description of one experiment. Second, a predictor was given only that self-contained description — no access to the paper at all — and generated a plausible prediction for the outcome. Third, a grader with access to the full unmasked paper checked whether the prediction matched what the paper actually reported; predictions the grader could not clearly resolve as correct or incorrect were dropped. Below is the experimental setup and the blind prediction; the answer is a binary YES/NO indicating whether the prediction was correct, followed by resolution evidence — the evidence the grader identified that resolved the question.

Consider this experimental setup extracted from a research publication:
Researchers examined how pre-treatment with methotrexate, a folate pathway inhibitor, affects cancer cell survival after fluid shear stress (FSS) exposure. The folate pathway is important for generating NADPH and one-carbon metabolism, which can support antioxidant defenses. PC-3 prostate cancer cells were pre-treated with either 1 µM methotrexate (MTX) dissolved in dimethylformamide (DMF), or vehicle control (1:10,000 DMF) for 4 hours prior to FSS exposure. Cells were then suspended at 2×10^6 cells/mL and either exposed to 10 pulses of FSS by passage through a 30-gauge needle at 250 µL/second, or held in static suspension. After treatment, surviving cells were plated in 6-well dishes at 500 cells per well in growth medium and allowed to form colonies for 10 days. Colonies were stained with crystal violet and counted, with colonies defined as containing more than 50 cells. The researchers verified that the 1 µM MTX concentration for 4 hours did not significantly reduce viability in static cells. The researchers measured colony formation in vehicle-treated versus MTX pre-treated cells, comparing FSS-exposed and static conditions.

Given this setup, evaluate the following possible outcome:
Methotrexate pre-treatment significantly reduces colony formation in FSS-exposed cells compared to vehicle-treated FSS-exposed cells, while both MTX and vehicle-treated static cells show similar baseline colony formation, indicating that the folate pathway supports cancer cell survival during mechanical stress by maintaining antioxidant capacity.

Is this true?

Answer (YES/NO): NO